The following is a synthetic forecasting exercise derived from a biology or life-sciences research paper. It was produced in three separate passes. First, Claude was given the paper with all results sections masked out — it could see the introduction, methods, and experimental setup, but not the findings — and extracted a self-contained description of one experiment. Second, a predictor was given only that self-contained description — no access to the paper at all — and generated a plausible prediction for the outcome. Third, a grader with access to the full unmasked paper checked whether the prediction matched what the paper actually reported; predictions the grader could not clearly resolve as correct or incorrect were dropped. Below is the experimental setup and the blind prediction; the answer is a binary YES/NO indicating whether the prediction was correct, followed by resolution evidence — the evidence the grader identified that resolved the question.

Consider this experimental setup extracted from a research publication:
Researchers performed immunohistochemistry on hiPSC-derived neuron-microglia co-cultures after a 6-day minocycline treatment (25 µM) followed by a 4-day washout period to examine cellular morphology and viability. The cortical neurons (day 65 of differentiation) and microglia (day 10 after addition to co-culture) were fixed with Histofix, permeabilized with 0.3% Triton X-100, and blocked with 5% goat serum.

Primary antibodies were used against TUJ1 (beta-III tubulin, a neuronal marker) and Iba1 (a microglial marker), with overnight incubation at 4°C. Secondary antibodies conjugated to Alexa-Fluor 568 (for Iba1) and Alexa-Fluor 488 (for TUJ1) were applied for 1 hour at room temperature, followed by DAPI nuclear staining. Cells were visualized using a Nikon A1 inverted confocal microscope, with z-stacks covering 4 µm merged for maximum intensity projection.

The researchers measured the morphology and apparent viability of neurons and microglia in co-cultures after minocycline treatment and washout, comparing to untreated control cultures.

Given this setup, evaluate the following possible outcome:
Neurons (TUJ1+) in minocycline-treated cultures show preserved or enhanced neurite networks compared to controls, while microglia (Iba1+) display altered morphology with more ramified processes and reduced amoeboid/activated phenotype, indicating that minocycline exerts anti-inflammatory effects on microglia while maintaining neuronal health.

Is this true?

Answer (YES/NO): NO